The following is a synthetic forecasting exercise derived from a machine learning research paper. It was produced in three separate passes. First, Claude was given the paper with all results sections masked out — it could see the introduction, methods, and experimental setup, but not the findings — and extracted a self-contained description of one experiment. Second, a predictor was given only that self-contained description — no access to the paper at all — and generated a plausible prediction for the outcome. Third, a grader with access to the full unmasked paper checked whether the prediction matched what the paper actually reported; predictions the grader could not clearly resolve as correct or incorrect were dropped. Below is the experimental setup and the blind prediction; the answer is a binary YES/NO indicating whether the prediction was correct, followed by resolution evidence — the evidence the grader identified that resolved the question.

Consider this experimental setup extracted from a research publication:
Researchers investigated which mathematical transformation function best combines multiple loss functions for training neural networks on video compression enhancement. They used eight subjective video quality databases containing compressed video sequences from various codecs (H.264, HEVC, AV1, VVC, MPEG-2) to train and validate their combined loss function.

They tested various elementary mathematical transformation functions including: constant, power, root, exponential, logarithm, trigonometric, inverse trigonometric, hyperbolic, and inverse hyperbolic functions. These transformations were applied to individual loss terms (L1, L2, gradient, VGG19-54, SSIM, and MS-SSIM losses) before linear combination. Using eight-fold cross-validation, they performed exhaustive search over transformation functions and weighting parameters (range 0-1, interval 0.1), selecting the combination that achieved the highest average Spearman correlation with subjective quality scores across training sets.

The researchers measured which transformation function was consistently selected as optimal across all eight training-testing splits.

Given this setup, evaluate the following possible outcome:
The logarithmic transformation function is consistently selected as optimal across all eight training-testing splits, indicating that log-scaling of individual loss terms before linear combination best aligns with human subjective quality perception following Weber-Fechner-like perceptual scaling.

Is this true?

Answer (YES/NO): YES